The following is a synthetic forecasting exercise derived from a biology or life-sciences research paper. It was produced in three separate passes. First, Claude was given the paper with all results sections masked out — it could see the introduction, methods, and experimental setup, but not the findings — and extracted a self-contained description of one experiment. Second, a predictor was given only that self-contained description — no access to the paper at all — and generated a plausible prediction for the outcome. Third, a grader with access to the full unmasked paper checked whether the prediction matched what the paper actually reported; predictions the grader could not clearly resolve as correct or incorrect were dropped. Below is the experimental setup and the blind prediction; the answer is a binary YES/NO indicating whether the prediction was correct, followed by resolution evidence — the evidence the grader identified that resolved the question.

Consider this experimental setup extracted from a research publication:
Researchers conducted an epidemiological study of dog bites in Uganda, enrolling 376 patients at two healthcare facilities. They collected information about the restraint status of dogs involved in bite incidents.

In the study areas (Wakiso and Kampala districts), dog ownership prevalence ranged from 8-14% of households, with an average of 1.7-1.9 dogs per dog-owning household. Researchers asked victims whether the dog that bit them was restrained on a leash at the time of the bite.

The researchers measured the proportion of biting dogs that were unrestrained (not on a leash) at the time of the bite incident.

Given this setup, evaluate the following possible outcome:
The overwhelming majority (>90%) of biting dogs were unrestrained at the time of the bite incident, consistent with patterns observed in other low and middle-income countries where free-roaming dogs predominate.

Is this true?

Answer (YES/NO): NO